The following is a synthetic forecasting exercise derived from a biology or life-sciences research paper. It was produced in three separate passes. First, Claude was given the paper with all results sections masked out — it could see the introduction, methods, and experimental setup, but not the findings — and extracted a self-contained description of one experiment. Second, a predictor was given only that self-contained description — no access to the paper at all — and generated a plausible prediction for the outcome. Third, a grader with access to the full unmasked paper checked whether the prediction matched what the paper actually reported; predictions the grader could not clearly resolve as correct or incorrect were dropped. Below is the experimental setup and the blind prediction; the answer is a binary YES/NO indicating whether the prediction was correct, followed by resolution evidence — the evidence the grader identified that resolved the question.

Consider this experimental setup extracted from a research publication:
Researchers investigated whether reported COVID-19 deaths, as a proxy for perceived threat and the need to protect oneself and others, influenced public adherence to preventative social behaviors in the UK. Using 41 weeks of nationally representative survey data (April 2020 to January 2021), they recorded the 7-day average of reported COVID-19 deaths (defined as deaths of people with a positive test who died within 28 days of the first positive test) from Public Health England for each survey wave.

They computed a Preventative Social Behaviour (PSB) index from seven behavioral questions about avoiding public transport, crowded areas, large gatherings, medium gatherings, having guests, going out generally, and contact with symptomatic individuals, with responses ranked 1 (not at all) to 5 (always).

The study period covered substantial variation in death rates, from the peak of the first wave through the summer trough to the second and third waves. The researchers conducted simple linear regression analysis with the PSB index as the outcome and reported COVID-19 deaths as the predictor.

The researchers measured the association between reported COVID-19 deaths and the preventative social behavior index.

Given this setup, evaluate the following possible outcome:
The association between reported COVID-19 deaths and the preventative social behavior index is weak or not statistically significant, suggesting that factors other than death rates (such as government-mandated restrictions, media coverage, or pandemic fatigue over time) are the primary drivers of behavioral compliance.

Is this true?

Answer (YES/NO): NO